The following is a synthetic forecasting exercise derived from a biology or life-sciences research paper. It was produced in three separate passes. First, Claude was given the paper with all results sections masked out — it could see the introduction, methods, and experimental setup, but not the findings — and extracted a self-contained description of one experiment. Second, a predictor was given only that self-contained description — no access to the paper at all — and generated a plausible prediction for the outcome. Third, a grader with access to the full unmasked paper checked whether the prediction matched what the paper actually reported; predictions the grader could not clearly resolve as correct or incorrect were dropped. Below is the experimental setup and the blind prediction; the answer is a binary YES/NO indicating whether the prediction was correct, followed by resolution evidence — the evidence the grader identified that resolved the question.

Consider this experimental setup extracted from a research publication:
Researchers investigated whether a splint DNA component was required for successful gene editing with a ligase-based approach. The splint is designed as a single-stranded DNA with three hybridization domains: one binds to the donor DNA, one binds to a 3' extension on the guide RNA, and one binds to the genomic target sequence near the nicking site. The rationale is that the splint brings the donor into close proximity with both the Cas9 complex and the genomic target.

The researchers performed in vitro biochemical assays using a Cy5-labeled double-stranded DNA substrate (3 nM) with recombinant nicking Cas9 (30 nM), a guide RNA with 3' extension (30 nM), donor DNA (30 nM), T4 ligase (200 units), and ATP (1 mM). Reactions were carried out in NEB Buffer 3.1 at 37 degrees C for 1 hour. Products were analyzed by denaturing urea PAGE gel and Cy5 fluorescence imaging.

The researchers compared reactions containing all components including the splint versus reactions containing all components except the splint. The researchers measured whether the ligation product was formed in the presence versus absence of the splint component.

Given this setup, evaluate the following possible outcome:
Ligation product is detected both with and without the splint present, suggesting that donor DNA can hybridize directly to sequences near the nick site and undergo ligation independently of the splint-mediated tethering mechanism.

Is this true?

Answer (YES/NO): NO